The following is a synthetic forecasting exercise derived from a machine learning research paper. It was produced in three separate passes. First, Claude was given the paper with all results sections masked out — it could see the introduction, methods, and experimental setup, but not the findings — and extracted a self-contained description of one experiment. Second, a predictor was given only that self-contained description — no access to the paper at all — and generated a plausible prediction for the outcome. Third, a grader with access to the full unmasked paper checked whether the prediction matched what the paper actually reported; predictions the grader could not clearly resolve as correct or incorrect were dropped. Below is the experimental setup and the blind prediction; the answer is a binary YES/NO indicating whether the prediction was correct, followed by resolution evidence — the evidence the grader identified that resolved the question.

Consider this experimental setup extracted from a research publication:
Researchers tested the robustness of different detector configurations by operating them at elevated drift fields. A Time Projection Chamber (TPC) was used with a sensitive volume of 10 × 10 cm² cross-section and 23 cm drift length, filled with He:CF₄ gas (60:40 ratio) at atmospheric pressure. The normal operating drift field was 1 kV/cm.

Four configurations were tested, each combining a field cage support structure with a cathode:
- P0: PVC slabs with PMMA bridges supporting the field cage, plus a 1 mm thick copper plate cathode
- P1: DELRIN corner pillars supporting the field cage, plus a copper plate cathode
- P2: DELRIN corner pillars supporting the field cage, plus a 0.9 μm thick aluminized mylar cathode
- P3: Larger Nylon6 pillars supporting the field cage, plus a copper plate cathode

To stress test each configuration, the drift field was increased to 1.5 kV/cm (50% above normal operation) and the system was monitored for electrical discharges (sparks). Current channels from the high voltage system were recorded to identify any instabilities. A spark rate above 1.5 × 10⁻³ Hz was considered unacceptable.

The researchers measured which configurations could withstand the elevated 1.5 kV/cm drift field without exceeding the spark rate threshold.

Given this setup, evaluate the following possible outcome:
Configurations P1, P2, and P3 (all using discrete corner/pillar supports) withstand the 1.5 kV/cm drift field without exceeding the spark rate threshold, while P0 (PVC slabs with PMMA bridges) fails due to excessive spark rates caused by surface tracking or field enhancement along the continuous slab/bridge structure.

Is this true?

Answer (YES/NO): NO